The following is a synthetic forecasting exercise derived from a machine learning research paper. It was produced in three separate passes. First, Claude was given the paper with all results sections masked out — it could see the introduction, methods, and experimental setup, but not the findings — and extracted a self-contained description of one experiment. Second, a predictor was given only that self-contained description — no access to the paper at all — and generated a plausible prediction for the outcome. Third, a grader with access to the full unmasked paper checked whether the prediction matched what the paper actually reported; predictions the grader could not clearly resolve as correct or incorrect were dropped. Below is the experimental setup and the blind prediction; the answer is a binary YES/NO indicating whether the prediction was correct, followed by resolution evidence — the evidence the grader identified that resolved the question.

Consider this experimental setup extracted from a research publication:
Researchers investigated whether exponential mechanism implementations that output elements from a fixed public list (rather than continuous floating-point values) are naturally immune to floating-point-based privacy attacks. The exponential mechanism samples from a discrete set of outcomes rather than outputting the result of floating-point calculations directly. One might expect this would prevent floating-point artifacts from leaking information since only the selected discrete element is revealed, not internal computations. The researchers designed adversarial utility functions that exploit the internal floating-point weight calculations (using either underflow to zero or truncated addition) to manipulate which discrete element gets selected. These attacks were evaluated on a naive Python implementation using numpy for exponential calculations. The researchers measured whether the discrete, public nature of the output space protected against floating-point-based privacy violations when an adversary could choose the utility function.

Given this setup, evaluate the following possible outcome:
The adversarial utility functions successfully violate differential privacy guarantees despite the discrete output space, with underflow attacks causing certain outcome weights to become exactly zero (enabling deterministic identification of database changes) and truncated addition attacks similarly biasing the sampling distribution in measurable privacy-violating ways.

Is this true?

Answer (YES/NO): YES